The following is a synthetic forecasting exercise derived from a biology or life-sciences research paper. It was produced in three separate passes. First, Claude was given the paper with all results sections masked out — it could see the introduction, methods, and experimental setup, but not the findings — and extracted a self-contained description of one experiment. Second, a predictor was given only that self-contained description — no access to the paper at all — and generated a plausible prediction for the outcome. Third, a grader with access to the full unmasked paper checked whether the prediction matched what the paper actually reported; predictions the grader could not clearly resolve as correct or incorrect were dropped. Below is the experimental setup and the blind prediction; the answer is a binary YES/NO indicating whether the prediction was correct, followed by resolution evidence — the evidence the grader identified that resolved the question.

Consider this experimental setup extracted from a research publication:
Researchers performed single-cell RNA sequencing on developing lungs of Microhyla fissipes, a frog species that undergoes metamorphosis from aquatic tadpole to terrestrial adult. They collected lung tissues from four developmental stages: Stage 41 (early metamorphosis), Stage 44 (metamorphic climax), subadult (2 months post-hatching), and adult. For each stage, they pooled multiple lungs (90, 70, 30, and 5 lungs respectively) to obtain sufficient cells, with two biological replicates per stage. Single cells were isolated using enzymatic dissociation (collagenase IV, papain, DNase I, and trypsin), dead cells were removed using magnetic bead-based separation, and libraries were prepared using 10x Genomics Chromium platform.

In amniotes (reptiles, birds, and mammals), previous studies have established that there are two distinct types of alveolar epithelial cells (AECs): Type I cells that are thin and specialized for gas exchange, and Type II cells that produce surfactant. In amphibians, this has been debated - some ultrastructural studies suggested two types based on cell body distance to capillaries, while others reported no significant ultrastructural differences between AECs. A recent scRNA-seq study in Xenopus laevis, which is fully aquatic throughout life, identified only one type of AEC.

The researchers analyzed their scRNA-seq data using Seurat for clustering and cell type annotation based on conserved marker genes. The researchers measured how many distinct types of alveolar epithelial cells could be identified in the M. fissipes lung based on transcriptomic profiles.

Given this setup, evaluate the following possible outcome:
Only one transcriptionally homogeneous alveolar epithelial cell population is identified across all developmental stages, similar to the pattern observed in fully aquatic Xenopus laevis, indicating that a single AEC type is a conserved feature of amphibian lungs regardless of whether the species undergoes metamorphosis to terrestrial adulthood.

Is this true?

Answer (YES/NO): YES